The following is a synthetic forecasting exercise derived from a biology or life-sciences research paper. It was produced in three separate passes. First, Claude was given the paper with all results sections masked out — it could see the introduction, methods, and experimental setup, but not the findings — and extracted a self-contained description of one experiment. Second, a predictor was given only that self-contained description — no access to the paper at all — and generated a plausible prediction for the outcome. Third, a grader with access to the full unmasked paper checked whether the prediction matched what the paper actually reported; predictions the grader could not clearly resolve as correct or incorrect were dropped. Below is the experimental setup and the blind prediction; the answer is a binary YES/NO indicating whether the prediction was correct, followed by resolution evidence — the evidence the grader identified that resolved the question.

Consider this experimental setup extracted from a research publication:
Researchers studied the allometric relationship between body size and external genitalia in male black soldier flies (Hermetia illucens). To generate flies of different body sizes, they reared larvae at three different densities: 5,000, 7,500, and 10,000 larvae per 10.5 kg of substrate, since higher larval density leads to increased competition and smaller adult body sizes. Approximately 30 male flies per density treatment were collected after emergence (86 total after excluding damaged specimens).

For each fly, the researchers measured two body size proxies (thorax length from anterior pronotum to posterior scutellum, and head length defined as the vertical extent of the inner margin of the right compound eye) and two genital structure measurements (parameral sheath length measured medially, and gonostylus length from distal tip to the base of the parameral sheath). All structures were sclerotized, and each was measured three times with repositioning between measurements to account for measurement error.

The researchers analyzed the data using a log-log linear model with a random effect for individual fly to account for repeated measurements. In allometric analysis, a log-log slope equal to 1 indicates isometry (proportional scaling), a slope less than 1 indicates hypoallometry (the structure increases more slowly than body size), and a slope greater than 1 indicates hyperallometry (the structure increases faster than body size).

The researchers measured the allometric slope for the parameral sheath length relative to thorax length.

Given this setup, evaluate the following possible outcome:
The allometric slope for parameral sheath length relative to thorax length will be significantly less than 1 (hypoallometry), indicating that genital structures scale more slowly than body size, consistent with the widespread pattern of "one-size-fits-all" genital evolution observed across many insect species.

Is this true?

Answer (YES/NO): YES